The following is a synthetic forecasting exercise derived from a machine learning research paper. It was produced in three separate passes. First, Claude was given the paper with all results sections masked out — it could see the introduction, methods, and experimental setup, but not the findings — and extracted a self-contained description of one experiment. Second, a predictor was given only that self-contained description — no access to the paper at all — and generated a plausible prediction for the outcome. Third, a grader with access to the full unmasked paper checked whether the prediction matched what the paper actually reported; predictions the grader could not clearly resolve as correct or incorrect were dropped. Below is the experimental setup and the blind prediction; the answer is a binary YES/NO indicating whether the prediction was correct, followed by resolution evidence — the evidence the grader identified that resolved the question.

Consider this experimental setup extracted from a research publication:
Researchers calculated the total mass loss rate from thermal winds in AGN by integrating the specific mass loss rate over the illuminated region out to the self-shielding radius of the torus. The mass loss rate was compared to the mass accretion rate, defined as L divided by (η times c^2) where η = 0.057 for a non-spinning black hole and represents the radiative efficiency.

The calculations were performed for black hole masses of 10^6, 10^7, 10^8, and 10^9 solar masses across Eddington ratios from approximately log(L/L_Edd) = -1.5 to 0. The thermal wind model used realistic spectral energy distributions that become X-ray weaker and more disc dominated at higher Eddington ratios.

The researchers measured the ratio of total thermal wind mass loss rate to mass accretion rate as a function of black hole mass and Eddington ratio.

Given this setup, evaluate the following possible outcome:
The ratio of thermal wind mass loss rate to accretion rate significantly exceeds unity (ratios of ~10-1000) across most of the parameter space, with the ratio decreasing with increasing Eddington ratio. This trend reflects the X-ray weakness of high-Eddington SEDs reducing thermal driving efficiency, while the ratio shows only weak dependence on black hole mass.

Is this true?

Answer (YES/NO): NO